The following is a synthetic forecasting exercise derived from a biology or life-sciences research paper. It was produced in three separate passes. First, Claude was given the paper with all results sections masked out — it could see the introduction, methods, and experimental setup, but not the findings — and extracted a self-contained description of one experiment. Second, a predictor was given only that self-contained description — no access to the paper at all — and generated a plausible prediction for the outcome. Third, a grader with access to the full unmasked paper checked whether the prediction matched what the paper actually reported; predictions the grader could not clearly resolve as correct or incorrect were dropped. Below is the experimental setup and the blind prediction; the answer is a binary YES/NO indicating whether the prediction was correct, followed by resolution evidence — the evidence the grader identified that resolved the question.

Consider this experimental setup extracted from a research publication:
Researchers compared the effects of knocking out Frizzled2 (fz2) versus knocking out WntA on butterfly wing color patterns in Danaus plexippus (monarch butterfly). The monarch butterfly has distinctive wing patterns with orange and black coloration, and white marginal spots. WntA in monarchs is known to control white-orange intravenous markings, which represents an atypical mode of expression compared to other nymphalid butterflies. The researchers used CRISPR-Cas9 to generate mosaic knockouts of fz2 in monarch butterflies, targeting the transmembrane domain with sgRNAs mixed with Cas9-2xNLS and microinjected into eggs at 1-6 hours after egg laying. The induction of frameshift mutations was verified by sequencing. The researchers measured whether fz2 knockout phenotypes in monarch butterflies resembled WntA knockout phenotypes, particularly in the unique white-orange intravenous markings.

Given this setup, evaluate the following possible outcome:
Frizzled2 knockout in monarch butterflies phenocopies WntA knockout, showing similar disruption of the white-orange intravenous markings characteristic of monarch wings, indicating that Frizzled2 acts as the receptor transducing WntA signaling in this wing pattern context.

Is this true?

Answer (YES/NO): YES